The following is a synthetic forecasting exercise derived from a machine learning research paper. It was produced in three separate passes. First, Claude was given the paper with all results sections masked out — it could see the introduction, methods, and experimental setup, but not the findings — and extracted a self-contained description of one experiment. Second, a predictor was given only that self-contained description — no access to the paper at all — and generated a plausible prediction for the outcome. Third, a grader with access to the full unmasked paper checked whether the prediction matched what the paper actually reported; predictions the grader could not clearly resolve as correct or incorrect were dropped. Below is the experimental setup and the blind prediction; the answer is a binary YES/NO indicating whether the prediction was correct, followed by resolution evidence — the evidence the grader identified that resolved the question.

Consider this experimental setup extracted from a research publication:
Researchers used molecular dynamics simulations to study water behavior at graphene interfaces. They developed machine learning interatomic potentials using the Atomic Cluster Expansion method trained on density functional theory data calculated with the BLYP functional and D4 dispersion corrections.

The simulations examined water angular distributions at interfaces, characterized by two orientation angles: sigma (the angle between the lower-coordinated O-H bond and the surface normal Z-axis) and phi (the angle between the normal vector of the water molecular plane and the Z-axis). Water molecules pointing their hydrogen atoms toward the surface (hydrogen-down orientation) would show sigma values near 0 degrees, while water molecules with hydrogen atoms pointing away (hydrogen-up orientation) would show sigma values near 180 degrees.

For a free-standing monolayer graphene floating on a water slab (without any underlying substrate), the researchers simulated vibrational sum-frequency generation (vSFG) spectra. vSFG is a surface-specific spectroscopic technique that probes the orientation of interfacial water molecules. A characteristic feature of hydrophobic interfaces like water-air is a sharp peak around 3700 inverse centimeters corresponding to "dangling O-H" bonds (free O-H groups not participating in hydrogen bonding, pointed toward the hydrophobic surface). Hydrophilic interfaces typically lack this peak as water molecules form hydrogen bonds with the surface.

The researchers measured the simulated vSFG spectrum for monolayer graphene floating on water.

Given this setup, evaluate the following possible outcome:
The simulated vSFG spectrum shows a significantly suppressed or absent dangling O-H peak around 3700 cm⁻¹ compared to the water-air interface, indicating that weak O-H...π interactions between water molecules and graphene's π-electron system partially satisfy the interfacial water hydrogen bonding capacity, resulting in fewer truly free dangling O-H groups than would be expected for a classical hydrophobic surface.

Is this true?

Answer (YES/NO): NO